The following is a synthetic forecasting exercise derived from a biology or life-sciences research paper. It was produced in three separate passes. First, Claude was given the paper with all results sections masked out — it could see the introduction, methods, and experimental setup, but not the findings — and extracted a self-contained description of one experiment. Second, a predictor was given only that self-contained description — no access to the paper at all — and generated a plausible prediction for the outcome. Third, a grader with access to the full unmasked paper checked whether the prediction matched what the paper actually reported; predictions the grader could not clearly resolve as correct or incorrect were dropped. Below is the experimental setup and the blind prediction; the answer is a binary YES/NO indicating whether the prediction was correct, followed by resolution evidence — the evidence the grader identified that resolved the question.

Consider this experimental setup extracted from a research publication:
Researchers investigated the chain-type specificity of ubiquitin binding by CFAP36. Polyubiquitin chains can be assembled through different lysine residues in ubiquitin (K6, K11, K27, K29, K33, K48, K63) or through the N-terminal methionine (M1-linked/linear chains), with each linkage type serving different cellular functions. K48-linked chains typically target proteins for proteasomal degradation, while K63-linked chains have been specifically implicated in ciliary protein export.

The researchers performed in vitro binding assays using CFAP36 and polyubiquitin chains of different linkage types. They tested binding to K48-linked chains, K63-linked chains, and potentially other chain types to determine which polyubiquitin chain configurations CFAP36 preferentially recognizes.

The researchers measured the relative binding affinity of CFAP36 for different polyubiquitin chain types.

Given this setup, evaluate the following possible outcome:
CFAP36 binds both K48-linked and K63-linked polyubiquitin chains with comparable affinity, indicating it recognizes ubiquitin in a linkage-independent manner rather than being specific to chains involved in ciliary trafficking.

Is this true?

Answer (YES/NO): YES